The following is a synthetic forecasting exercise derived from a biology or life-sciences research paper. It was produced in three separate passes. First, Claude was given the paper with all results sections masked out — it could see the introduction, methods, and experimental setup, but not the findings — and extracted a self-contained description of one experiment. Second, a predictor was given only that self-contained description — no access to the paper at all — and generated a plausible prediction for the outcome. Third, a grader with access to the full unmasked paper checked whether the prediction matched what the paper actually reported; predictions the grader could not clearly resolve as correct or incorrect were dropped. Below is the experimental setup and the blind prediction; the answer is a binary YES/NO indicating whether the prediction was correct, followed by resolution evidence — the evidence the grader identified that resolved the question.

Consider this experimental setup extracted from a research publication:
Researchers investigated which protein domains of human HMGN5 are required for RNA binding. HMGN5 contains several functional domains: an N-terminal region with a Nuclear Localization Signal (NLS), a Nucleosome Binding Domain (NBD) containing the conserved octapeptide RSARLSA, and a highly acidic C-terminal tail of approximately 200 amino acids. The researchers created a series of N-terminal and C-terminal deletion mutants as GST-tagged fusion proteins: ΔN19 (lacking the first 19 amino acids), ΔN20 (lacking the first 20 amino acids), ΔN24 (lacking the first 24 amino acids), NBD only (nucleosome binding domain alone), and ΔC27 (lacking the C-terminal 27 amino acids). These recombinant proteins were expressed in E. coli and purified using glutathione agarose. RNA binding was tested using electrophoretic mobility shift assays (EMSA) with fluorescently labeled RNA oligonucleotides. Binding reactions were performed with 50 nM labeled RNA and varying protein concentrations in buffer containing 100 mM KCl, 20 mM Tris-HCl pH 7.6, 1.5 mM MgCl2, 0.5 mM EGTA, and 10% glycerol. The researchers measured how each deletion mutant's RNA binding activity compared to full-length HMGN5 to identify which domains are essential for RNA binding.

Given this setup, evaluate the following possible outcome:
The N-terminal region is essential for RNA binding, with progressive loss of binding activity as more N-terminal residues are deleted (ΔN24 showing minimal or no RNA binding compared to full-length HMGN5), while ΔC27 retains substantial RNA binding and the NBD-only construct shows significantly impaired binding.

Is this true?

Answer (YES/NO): NO